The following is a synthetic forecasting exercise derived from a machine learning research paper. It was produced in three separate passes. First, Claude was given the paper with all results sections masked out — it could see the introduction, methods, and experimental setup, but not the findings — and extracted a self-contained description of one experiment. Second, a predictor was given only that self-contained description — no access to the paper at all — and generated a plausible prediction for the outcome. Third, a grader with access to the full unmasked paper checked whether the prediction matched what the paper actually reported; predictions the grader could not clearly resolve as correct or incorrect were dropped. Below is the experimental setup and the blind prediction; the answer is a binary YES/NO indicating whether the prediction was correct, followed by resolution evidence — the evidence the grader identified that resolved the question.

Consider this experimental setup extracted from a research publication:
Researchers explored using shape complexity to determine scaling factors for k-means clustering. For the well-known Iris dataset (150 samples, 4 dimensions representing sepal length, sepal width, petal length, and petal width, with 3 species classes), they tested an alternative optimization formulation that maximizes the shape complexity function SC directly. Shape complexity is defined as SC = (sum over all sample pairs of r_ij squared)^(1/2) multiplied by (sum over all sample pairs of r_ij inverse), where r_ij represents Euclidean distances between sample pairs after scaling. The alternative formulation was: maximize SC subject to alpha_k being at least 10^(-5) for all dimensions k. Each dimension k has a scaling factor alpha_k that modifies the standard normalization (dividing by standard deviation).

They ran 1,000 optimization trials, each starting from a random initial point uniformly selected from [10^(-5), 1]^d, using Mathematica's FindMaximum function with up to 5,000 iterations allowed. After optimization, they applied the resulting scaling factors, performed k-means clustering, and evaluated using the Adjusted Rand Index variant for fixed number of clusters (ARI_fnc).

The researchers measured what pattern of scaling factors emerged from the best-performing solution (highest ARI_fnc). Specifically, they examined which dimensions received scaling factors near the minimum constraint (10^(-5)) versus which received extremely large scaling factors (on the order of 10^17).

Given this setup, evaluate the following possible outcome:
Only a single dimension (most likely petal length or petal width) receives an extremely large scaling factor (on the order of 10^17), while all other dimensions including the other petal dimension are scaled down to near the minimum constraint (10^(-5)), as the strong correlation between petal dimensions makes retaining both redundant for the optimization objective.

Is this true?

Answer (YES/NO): NO